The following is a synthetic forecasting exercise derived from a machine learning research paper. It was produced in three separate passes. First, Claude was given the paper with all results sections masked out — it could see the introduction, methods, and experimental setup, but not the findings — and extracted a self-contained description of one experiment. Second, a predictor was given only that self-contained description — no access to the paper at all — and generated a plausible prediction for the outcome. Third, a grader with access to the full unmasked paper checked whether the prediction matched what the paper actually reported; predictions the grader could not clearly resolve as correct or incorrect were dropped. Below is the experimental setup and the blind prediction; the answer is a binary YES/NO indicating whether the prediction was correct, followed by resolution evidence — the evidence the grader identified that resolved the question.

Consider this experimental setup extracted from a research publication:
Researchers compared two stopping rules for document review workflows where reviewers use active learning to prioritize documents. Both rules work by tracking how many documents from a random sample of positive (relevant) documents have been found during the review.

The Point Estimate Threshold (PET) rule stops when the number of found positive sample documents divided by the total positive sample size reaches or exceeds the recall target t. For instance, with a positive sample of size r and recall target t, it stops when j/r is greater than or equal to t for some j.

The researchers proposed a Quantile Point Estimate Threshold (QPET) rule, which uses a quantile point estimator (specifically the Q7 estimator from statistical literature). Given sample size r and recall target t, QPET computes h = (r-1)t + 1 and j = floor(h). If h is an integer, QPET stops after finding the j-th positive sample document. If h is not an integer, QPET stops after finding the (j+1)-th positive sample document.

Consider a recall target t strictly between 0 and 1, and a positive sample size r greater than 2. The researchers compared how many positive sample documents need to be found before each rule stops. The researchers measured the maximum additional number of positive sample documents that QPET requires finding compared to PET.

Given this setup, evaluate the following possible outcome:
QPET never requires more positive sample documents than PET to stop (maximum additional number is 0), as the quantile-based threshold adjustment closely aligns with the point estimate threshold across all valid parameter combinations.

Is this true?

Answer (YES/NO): NO